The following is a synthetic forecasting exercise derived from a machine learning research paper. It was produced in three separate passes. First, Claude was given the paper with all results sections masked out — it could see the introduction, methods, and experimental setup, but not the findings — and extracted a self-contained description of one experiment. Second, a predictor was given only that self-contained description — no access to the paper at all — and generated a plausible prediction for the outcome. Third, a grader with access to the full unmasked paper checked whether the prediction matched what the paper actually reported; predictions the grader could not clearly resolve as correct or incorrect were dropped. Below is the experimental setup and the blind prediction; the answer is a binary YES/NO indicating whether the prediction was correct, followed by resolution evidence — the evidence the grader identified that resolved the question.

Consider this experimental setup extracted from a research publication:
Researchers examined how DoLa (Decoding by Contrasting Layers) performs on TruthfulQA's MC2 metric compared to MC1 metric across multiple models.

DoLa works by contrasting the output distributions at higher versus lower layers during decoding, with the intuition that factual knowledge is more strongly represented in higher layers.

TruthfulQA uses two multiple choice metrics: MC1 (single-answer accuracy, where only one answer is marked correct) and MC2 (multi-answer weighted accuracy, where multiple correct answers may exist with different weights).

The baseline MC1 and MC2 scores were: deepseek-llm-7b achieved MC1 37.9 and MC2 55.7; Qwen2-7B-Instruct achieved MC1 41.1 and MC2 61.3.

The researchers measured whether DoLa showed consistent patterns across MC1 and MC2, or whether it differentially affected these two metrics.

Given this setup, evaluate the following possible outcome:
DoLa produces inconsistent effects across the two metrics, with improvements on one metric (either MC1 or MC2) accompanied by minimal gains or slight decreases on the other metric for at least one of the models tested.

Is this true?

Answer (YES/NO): YES